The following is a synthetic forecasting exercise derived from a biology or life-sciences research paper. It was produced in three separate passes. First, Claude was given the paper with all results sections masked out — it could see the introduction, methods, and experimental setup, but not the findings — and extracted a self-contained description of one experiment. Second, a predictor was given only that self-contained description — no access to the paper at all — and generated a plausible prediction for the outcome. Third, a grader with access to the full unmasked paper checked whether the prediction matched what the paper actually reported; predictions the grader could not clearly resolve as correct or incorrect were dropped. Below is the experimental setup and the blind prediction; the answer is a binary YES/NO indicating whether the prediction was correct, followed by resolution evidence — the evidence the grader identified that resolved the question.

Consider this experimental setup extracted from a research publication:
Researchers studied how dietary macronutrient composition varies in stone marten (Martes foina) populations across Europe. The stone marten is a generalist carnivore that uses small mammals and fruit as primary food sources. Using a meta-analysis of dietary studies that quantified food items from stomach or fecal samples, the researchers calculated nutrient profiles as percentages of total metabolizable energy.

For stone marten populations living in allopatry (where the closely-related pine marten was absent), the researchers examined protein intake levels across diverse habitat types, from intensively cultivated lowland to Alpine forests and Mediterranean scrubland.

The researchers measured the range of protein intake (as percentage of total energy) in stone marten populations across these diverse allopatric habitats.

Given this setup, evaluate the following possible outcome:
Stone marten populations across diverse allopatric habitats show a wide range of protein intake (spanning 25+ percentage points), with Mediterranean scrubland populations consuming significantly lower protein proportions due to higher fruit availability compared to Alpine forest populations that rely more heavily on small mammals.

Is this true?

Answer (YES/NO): NO